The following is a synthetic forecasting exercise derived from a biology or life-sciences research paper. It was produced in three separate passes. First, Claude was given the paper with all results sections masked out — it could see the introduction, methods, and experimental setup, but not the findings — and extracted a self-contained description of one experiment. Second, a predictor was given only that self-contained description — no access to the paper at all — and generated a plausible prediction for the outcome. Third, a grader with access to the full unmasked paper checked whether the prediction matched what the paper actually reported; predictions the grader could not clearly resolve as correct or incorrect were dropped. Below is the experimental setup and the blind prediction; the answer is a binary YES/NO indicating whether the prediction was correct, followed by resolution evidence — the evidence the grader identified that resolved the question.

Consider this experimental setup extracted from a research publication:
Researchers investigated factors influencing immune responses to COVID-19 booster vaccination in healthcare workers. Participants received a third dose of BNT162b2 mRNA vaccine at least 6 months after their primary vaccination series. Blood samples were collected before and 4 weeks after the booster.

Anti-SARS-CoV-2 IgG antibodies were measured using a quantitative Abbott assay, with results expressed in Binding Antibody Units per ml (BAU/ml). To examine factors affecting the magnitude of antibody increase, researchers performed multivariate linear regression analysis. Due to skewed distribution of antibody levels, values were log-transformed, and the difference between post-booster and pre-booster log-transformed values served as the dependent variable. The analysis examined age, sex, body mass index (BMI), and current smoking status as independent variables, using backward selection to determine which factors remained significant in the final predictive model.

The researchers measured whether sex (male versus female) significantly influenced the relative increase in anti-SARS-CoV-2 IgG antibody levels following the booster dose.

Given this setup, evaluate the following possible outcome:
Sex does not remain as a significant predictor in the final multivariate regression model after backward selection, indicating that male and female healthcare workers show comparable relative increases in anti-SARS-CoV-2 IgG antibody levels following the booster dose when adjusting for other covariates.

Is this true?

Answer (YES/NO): YES